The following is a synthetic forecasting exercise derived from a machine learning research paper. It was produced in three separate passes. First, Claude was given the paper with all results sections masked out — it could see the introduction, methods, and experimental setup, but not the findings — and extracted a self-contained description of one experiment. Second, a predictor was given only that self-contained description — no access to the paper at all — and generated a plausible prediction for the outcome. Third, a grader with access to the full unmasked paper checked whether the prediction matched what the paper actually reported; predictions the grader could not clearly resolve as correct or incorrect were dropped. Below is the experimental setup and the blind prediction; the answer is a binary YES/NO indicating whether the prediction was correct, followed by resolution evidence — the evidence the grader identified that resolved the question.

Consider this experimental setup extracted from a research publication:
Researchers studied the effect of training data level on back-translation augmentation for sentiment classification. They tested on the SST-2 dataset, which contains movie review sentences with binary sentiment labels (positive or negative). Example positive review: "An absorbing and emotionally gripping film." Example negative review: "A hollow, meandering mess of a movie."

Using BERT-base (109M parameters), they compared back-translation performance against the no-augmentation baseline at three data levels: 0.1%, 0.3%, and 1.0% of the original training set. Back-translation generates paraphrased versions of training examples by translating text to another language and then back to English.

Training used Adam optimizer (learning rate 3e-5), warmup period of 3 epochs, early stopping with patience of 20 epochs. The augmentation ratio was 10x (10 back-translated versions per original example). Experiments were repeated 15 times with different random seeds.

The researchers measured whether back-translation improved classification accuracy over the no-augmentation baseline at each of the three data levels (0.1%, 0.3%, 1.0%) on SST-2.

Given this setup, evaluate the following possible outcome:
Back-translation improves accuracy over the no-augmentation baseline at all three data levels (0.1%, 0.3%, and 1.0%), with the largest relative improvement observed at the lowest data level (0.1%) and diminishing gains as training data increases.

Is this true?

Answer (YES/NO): NO